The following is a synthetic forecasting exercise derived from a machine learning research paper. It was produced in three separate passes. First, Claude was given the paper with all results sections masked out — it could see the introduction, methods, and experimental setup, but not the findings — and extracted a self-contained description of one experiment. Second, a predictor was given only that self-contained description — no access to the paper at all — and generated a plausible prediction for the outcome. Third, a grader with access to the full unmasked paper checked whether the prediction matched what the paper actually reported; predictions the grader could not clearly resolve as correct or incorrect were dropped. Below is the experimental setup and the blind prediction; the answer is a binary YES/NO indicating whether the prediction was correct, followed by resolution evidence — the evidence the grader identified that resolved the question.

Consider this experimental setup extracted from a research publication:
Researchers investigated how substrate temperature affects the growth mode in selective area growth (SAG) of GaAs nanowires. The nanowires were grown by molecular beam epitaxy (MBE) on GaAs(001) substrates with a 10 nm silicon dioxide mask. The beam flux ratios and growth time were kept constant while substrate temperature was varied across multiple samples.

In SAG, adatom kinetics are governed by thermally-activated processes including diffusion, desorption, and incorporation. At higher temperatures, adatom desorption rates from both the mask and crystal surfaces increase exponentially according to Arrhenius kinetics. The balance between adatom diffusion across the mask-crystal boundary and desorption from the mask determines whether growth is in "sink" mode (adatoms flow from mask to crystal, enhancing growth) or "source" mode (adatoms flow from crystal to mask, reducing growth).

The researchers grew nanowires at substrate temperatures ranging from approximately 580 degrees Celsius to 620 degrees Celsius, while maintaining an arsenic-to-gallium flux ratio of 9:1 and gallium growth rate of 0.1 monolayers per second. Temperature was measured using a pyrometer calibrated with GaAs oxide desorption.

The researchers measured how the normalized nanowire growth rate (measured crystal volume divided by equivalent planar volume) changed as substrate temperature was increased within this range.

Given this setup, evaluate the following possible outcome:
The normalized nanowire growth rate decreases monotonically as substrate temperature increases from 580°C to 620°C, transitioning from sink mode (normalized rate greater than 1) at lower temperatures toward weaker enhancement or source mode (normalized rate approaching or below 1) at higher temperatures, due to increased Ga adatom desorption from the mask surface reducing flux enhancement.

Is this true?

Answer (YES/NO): NO